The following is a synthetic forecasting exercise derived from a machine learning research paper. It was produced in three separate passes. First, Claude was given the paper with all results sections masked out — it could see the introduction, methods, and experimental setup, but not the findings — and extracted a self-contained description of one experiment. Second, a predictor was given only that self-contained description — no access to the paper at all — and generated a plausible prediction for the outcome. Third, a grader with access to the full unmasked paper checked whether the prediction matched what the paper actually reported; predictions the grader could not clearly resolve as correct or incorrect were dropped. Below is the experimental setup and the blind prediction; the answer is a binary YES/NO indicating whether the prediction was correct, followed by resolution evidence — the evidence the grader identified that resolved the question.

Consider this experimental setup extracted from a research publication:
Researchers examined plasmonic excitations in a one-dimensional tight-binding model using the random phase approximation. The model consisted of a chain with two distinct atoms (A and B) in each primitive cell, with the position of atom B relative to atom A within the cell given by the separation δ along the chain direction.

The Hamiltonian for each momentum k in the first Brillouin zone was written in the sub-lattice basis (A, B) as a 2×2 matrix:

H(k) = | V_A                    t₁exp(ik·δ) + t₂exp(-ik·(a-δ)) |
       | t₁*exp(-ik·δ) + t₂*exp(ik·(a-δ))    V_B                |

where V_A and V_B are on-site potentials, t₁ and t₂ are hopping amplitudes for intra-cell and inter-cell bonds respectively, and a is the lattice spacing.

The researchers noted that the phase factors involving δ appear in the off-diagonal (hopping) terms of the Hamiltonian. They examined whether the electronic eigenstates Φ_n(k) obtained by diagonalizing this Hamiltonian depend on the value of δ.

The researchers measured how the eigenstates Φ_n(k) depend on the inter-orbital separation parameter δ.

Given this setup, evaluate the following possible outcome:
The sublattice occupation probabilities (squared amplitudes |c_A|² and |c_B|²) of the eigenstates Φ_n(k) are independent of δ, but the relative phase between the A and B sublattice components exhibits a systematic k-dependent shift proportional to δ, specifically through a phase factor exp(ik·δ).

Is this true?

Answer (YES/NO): YES